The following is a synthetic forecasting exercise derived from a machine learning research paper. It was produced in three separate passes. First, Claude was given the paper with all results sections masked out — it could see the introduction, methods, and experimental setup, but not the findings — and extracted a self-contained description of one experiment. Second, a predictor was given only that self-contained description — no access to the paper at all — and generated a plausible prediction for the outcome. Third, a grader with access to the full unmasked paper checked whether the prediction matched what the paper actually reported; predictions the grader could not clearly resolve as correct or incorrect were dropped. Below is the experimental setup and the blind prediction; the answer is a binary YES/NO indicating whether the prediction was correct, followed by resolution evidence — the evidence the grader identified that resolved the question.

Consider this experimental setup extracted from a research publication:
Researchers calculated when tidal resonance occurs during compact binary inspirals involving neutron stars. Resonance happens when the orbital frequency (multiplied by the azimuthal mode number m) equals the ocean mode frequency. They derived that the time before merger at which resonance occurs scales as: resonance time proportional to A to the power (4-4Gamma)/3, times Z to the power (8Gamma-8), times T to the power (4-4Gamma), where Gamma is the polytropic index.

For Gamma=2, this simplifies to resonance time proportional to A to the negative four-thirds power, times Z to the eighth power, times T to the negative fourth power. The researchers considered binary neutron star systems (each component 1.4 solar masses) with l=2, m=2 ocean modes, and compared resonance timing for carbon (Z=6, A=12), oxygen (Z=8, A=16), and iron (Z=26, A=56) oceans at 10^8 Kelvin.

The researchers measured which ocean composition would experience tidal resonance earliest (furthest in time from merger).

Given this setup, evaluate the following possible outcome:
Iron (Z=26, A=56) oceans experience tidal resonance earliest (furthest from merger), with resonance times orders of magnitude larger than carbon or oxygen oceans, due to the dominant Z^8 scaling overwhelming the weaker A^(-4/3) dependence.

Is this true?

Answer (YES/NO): NO